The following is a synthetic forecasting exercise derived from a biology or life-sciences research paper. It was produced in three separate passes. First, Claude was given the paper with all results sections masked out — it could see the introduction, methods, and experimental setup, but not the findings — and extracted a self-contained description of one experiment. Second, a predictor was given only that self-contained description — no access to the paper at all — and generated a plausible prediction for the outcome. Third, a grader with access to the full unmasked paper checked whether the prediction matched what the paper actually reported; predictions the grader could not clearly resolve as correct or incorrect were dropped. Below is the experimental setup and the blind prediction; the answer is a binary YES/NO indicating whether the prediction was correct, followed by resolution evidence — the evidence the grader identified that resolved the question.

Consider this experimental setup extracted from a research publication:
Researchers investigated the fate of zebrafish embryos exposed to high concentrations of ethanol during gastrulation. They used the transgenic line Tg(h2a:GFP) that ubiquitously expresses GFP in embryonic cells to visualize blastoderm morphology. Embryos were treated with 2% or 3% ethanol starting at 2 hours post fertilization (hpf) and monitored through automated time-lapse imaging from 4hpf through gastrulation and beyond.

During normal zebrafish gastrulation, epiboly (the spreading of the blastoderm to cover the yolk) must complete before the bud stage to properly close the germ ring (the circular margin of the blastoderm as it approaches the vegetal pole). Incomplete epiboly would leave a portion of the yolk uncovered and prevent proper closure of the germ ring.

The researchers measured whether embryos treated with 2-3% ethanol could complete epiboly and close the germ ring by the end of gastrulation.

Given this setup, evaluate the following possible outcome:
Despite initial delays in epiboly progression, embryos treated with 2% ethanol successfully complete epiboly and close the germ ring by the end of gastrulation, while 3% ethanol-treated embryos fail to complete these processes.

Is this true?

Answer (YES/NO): NO